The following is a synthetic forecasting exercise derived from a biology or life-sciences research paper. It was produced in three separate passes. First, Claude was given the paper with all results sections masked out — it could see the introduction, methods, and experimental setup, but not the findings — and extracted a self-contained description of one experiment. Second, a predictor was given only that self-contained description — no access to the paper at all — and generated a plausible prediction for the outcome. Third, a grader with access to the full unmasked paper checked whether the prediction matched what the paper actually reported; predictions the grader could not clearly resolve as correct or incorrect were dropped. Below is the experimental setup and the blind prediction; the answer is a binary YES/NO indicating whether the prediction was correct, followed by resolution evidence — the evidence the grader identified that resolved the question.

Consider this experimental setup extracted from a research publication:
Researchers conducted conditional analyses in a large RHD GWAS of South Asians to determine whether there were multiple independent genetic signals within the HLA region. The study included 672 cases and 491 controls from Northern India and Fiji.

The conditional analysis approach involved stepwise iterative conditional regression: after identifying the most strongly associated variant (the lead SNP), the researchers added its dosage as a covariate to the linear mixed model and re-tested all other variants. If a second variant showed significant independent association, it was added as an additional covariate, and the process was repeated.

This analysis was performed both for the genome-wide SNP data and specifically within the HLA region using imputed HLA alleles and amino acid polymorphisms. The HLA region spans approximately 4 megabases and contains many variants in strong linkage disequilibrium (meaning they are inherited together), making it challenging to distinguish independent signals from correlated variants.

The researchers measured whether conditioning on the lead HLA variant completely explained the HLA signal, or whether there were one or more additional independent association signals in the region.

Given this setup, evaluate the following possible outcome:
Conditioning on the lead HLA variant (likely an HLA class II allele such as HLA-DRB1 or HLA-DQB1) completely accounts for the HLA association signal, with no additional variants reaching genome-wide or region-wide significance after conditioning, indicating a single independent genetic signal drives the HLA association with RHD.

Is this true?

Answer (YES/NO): NO